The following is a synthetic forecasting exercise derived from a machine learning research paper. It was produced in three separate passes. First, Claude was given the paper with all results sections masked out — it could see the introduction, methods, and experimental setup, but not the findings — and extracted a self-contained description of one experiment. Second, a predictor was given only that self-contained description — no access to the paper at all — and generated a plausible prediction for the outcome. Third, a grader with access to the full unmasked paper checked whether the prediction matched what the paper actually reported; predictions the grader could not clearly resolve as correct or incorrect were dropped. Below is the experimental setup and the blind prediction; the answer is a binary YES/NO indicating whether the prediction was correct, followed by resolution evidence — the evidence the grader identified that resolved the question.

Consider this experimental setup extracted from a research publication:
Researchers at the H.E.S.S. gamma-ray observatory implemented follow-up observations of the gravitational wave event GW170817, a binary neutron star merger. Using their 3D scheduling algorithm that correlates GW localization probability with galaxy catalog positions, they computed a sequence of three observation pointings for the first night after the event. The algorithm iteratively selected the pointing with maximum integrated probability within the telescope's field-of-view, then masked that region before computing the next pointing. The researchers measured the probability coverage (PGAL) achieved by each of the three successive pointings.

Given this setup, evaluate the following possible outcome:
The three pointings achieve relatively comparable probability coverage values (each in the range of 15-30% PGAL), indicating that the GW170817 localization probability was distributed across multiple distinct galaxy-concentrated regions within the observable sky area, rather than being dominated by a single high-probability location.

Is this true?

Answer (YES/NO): NO